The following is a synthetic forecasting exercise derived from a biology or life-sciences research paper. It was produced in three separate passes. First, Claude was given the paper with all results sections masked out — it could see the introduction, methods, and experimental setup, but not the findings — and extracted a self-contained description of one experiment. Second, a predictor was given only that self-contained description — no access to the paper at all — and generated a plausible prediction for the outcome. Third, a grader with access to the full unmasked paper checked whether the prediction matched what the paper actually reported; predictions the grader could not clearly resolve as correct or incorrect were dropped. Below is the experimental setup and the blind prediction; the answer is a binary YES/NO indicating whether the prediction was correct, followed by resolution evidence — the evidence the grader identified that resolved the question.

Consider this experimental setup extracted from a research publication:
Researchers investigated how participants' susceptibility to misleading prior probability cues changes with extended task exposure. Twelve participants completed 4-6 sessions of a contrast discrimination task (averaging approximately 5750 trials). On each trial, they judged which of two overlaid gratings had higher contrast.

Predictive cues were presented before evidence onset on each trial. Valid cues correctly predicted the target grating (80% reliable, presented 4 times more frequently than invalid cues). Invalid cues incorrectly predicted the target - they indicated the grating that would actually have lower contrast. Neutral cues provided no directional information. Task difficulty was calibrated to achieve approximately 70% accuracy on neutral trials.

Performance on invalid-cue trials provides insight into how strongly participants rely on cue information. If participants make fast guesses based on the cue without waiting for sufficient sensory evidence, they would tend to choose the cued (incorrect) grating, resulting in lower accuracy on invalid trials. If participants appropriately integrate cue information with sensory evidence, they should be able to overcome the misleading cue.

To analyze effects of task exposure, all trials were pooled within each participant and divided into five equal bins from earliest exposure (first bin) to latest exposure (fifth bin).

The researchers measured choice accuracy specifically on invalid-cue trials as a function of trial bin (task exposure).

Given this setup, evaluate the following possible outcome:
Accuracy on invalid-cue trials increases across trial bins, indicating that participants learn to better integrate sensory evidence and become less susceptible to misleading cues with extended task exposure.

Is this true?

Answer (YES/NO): NO